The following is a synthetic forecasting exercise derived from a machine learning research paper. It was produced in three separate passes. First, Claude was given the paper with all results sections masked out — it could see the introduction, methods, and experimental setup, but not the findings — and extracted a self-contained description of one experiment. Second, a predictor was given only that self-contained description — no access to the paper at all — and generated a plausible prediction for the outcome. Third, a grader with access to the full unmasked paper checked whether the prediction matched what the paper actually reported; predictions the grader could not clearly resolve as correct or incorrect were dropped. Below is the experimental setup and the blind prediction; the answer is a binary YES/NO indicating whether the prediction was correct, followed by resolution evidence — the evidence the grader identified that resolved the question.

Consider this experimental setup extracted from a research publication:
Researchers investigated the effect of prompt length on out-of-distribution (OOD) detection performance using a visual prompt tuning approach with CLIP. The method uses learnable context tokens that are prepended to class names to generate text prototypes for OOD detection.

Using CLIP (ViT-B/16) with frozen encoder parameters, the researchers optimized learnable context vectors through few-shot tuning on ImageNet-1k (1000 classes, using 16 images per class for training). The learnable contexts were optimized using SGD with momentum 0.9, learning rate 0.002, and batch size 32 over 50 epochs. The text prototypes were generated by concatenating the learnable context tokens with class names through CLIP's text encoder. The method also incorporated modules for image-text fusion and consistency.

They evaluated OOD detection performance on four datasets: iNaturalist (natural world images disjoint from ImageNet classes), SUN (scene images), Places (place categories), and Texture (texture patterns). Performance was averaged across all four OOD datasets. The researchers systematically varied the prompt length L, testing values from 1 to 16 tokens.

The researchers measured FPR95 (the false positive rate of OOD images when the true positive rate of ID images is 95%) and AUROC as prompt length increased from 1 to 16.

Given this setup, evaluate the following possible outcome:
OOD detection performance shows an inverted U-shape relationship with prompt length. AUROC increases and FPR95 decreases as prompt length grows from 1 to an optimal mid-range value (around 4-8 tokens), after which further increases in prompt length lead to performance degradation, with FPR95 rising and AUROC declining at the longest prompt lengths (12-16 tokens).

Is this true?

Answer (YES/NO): NO